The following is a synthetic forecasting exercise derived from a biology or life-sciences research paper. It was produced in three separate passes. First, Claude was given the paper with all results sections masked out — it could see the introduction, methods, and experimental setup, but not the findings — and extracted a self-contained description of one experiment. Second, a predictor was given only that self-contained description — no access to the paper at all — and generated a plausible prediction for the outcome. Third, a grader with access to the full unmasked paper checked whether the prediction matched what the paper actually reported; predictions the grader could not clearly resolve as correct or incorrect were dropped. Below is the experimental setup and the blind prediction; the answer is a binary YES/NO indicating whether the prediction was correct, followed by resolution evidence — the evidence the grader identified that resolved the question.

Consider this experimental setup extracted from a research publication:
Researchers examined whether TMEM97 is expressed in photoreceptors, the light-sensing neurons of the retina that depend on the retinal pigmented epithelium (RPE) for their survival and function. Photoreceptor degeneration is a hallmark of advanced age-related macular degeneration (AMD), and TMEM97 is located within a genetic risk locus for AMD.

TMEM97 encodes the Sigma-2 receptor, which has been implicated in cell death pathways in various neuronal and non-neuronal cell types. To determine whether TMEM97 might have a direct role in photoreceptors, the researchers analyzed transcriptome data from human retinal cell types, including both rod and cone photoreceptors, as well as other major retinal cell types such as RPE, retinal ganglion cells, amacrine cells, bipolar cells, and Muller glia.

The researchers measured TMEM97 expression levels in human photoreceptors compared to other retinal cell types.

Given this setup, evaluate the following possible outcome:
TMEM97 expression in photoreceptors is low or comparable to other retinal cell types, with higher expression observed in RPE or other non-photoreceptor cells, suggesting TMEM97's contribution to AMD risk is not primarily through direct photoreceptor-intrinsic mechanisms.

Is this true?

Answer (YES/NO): YES